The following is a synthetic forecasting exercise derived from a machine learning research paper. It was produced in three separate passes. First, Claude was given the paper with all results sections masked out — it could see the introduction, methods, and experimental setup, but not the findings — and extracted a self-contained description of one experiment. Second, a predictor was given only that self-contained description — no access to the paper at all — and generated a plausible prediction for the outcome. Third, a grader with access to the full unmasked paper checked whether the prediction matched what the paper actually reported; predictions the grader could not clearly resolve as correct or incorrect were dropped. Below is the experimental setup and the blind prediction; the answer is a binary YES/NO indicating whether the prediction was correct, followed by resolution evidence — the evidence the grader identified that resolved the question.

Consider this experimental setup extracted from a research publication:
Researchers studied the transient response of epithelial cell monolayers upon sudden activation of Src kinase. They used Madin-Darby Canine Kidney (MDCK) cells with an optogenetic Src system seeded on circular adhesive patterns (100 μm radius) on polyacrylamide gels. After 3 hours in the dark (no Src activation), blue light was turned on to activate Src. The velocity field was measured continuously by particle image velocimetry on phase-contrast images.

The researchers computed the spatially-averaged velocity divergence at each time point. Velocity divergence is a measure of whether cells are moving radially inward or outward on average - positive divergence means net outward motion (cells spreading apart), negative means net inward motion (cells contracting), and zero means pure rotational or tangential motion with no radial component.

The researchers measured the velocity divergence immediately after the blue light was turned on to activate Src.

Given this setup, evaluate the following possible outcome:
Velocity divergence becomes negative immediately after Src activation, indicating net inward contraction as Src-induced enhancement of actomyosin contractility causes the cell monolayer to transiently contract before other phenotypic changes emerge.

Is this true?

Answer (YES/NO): NO